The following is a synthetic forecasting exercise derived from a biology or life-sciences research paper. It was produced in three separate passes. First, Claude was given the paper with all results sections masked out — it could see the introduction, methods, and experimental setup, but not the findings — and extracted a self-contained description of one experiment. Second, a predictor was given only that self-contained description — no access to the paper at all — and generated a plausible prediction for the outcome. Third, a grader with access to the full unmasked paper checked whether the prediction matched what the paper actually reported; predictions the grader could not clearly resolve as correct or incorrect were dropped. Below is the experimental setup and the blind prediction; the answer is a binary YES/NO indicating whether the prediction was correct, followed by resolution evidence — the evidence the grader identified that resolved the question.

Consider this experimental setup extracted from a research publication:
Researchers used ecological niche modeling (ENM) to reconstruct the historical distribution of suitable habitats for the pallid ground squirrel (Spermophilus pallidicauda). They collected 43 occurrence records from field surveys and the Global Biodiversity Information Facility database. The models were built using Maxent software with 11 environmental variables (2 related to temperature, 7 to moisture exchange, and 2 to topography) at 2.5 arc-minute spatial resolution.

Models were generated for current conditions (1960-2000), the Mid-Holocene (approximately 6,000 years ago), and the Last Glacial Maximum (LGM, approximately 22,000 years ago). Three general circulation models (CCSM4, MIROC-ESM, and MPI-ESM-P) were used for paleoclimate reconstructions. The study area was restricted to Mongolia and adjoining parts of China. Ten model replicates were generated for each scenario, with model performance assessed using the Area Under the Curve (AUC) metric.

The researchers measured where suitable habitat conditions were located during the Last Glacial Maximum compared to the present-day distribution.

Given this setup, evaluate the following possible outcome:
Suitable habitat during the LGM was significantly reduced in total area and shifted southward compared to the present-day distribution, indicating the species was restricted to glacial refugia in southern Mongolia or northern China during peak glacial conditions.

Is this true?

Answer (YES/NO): YES